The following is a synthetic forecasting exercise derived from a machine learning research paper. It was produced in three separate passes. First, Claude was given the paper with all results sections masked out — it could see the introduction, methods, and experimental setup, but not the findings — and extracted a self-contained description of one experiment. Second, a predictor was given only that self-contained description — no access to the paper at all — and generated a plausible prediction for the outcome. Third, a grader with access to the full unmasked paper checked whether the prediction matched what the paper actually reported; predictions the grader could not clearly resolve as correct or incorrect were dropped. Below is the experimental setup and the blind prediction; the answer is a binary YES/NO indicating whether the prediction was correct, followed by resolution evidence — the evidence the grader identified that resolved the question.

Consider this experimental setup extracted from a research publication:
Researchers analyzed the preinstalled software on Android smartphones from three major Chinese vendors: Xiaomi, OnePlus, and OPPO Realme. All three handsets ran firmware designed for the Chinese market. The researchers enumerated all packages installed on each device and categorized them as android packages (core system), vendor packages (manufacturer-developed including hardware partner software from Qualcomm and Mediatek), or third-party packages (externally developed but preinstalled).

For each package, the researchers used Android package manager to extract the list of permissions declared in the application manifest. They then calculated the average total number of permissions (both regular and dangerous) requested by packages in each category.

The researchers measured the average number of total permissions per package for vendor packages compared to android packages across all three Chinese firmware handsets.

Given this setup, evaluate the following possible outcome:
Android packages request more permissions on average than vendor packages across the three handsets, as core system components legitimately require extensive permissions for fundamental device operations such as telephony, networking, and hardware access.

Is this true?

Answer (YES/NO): NO